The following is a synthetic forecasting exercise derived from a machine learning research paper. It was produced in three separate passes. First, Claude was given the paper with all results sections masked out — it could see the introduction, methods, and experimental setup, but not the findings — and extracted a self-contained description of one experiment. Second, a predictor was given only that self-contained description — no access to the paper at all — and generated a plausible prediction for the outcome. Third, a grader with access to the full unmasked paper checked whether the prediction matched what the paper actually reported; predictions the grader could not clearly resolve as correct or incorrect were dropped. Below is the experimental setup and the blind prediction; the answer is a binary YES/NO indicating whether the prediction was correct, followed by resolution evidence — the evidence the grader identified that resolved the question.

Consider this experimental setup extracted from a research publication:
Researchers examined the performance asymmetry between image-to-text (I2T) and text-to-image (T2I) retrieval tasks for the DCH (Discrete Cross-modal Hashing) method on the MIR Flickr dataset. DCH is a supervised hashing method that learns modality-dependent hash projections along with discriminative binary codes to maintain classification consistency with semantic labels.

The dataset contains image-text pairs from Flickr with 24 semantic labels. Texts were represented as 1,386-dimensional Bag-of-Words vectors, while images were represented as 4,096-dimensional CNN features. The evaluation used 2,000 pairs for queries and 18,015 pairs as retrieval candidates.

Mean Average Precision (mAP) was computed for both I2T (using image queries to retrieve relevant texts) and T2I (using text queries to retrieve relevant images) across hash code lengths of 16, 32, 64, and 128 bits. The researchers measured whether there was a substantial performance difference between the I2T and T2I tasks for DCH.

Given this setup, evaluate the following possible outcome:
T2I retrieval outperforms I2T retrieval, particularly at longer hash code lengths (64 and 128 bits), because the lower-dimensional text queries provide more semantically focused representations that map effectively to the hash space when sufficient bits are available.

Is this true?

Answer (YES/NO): NO